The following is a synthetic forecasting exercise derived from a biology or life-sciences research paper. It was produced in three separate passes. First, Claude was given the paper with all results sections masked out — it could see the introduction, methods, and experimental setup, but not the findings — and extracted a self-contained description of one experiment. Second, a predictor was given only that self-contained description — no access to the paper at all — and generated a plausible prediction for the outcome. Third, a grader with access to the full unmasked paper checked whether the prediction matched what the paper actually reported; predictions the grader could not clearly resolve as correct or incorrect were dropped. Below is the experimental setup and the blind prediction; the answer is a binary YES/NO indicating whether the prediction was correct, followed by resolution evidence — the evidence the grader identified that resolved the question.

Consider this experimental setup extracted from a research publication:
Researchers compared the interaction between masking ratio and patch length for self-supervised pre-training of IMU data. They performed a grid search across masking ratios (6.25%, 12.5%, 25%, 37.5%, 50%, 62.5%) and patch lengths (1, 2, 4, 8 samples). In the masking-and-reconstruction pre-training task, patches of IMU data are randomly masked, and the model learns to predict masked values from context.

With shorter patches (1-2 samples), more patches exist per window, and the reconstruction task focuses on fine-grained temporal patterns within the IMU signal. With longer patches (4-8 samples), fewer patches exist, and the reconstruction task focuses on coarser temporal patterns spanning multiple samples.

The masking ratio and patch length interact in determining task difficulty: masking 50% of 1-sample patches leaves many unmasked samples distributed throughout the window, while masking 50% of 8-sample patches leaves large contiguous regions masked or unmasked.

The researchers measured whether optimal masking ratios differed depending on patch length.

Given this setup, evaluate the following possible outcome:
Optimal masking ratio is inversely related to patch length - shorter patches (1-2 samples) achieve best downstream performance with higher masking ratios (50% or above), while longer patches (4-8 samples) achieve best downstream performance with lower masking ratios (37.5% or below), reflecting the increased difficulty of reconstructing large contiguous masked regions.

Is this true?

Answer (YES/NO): NO